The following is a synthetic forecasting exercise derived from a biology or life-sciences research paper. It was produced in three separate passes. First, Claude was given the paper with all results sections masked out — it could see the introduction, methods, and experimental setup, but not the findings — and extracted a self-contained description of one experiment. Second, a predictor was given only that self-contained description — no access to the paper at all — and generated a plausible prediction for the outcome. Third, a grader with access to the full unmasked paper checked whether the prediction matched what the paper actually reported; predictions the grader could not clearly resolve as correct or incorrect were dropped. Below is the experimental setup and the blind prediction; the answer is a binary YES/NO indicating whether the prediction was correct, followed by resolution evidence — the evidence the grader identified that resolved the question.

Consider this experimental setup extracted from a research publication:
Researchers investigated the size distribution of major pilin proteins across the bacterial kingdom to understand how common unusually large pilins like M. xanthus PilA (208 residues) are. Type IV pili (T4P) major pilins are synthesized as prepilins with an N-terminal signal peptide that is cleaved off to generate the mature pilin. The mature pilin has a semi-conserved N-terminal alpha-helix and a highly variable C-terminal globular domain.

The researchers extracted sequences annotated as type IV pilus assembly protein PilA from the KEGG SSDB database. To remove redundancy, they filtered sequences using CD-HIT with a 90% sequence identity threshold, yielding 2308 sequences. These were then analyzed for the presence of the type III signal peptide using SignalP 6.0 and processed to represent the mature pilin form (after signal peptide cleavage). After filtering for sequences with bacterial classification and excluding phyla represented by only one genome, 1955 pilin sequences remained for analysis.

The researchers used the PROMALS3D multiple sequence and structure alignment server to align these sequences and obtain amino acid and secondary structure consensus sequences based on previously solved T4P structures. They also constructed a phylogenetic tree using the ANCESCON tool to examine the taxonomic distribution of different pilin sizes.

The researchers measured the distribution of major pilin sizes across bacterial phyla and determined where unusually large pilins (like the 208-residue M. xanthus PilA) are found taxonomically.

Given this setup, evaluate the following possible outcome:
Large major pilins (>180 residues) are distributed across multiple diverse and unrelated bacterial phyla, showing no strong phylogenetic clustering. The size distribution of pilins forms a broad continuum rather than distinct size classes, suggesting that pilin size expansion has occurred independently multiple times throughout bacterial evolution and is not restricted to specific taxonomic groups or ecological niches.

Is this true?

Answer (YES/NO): NO